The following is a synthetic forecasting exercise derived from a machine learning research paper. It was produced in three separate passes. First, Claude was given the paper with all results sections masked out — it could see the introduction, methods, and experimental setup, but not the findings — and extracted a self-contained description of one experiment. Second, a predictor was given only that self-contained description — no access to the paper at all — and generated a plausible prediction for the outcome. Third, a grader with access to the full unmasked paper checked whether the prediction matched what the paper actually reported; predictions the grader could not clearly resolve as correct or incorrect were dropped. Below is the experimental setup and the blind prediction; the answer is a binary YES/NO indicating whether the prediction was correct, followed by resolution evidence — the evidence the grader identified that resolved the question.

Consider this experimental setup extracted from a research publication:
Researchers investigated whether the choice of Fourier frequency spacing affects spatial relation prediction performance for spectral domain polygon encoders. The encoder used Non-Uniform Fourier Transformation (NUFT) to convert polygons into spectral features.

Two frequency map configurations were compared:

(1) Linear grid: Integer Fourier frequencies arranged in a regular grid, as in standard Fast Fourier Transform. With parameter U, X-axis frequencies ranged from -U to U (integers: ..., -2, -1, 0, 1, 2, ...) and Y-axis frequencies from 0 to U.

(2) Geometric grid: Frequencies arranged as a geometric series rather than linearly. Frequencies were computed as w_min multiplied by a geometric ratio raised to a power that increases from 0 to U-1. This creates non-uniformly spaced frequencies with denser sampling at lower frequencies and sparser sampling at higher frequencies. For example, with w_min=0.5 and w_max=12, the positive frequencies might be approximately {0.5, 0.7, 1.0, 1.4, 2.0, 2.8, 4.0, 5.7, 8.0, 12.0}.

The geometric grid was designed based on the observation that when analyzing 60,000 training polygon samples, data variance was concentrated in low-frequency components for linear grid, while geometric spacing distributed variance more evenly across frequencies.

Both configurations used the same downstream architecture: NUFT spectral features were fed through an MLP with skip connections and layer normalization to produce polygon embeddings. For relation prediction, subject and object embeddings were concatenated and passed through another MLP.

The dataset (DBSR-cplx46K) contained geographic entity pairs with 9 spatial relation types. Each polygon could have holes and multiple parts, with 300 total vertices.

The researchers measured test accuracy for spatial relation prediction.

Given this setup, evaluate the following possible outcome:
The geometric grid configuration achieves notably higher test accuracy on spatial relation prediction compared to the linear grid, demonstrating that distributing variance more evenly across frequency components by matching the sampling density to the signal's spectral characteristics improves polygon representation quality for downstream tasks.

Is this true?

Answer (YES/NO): YES